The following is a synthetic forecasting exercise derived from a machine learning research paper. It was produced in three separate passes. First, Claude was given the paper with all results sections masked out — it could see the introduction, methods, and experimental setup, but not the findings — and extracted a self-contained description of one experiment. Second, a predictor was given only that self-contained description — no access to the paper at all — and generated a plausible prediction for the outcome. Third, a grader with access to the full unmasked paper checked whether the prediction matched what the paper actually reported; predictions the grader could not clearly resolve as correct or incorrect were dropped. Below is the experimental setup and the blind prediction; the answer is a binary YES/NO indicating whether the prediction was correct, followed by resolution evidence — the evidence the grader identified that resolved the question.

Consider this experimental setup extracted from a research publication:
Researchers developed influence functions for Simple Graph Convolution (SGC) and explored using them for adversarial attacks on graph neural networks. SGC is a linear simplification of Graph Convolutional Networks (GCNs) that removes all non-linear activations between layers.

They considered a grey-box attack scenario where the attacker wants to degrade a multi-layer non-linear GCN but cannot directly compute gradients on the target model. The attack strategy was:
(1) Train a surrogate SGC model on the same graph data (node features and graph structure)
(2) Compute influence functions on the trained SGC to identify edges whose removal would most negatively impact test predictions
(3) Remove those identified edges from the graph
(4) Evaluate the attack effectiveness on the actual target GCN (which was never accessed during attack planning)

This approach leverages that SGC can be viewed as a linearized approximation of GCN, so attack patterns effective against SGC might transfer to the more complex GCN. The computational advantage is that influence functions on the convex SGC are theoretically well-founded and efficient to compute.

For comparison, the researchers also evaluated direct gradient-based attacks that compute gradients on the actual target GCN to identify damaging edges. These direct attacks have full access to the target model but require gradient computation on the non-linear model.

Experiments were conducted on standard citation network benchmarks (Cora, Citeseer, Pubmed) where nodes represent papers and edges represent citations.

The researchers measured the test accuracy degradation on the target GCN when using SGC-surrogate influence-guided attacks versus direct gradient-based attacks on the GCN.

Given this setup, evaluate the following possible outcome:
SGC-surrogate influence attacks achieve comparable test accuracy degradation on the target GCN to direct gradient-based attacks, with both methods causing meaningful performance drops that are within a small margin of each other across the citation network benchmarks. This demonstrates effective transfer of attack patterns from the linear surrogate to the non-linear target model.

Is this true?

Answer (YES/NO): NO